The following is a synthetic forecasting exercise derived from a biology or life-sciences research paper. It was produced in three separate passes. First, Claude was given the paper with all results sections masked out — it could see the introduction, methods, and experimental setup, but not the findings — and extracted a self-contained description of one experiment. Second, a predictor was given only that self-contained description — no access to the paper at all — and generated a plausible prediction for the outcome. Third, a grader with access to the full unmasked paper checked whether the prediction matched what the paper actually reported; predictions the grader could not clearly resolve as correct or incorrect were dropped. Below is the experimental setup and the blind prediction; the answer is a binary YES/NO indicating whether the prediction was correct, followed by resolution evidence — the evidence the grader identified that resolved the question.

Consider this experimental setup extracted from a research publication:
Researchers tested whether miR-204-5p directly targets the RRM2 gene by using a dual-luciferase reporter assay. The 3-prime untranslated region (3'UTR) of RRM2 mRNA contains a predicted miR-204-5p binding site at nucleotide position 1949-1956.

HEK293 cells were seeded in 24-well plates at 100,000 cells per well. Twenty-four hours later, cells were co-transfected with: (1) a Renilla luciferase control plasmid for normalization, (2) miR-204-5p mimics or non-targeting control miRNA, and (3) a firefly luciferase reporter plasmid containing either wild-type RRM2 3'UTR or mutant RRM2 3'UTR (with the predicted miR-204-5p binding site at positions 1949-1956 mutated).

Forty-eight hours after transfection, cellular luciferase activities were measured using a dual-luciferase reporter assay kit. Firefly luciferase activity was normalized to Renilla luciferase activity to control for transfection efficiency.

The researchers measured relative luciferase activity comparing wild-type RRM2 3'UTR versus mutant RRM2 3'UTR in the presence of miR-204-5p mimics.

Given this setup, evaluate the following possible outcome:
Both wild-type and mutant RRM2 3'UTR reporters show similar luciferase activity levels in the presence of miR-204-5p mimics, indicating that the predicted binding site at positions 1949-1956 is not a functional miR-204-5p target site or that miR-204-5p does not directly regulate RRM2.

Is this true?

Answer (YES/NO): NO